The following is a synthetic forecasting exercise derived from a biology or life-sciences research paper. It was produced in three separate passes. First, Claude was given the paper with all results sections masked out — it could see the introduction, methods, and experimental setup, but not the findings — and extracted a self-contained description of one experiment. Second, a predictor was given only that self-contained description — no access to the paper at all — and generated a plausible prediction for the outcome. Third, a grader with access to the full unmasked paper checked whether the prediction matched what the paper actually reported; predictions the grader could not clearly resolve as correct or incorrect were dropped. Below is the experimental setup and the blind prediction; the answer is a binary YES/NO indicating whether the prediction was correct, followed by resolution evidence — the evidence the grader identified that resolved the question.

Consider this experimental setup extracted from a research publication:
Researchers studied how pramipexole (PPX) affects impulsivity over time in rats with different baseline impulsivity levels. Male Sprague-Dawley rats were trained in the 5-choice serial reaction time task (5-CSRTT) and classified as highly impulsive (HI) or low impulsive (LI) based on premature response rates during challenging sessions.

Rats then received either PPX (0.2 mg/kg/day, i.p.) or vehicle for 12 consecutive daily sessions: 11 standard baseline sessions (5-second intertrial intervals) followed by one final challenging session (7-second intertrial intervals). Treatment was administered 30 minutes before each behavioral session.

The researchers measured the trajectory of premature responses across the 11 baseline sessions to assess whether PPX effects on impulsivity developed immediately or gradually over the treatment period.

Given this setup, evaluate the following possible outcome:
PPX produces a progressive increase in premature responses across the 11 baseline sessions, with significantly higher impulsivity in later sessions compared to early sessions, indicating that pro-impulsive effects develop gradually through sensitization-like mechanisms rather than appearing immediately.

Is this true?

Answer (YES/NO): YES